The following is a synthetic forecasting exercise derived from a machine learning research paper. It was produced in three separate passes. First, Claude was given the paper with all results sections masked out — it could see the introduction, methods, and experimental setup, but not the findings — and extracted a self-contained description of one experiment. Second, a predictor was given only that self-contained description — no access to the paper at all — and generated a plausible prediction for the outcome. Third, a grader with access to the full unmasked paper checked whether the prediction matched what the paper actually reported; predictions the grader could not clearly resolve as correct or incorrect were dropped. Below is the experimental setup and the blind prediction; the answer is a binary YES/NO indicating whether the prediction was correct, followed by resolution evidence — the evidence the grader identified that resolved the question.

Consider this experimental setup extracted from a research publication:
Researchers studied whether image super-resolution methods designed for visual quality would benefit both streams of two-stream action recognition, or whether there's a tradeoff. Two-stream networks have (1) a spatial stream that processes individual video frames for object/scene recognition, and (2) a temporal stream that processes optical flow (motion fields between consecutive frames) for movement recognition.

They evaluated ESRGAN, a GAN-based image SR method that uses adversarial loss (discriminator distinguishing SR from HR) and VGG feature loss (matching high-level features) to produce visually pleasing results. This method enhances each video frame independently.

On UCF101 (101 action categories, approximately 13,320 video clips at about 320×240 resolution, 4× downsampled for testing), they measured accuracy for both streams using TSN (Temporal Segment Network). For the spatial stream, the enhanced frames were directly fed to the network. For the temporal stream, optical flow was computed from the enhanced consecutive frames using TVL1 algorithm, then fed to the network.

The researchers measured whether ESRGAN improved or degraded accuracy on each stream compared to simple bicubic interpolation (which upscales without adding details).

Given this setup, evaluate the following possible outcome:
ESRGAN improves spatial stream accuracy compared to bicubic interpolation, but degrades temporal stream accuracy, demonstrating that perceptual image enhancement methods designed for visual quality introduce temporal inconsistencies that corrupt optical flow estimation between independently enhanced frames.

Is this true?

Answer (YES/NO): YES